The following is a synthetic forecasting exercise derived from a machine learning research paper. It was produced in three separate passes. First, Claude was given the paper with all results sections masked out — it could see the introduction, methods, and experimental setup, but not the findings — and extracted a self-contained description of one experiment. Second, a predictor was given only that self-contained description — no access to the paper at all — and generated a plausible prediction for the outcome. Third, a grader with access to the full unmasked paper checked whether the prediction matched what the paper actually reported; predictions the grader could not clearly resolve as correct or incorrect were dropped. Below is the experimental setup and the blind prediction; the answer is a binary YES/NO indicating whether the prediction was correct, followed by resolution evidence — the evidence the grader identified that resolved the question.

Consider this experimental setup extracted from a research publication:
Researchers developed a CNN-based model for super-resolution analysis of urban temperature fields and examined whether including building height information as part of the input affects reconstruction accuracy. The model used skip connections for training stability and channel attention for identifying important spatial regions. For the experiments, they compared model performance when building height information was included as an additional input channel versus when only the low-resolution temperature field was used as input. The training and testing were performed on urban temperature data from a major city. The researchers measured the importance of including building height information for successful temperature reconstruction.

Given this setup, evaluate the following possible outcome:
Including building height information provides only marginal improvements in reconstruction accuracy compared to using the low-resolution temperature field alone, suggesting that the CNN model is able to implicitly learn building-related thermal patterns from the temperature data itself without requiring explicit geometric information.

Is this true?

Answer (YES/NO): NO